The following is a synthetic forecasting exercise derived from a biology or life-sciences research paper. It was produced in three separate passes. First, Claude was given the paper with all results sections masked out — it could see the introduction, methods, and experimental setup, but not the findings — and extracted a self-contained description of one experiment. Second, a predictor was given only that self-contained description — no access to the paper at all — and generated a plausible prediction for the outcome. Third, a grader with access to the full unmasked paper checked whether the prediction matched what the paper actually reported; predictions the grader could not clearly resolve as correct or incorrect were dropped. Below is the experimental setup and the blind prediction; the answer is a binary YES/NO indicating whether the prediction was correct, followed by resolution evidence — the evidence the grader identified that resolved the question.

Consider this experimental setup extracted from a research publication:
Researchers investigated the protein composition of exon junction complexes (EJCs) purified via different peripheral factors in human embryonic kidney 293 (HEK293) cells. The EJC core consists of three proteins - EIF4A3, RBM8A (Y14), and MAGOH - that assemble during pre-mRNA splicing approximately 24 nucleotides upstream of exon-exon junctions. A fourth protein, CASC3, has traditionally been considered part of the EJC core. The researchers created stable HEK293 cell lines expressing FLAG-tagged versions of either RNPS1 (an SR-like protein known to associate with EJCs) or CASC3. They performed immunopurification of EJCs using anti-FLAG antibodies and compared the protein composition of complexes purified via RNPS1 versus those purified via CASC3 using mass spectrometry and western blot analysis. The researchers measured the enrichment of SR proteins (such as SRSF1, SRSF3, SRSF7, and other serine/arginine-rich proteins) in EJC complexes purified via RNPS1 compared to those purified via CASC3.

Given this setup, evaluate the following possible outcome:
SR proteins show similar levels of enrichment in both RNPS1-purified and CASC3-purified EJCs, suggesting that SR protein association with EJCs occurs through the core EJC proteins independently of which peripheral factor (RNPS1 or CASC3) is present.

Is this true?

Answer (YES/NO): NO